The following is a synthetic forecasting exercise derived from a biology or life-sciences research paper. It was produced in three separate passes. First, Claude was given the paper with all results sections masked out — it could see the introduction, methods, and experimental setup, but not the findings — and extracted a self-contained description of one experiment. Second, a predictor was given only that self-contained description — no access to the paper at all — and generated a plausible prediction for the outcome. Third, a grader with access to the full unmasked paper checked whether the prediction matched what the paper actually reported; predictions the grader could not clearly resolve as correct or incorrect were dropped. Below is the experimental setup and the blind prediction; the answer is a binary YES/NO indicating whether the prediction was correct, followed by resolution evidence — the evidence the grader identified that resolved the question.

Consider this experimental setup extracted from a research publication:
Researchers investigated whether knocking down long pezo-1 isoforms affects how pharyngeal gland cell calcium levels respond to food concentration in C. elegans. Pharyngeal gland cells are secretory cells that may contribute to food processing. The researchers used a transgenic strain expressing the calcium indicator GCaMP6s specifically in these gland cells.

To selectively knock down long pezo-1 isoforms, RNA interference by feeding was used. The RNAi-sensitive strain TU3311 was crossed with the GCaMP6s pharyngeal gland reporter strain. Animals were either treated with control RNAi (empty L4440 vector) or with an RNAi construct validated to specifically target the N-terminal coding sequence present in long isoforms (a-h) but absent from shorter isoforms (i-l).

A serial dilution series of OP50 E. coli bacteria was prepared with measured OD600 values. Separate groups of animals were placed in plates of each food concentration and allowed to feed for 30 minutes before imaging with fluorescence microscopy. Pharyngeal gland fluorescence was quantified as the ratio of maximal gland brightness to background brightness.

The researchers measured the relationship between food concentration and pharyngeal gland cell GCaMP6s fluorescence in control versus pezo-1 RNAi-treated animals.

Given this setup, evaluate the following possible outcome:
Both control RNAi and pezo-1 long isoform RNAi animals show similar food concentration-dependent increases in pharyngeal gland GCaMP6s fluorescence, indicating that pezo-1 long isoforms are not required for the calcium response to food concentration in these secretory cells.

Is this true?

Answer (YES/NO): NO